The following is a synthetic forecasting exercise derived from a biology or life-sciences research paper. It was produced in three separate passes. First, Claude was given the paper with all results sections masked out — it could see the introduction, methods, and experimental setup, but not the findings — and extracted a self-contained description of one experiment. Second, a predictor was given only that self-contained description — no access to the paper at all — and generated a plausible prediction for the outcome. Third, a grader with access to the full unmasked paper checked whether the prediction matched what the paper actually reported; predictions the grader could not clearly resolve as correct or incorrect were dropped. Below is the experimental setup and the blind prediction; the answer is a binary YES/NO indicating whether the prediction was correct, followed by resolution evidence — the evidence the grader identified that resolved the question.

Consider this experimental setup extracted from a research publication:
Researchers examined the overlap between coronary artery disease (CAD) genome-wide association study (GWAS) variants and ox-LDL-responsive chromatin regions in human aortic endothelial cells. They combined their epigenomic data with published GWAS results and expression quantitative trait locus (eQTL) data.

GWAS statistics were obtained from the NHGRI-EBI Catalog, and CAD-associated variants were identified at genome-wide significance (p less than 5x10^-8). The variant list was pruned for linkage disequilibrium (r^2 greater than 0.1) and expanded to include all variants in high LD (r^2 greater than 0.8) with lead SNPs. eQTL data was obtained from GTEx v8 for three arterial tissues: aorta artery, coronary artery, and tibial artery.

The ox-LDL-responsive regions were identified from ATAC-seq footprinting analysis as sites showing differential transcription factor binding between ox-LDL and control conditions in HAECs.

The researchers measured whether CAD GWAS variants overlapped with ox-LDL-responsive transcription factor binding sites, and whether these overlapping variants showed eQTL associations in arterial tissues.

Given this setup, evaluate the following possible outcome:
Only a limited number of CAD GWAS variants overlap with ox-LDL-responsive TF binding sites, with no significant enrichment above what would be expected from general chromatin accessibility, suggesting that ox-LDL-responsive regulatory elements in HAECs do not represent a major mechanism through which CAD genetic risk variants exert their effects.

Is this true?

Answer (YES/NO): NO